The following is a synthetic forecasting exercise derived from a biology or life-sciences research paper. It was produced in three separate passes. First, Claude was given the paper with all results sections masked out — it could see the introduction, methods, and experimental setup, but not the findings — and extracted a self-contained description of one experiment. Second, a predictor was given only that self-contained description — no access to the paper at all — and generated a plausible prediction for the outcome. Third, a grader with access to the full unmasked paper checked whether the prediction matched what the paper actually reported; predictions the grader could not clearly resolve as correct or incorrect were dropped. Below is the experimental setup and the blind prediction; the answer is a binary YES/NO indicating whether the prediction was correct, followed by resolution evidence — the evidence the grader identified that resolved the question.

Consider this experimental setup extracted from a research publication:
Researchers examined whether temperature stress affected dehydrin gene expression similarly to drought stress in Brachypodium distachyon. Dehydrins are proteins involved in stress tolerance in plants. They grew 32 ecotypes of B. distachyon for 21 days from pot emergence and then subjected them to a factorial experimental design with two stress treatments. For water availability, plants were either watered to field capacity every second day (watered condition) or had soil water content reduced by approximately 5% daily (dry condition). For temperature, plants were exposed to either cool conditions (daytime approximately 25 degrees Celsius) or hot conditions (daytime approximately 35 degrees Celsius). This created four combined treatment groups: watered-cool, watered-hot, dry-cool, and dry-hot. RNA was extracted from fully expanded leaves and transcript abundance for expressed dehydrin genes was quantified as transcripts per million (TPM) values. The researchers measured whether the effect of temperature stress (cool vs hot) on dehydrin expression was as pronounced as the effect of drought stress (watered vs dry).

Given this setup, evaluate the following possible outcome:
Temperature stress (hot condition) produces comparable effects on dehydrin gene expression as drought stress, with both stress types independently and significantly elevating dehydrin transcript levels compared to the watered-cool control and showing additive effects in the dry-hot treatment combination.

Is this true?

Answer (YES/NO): NO